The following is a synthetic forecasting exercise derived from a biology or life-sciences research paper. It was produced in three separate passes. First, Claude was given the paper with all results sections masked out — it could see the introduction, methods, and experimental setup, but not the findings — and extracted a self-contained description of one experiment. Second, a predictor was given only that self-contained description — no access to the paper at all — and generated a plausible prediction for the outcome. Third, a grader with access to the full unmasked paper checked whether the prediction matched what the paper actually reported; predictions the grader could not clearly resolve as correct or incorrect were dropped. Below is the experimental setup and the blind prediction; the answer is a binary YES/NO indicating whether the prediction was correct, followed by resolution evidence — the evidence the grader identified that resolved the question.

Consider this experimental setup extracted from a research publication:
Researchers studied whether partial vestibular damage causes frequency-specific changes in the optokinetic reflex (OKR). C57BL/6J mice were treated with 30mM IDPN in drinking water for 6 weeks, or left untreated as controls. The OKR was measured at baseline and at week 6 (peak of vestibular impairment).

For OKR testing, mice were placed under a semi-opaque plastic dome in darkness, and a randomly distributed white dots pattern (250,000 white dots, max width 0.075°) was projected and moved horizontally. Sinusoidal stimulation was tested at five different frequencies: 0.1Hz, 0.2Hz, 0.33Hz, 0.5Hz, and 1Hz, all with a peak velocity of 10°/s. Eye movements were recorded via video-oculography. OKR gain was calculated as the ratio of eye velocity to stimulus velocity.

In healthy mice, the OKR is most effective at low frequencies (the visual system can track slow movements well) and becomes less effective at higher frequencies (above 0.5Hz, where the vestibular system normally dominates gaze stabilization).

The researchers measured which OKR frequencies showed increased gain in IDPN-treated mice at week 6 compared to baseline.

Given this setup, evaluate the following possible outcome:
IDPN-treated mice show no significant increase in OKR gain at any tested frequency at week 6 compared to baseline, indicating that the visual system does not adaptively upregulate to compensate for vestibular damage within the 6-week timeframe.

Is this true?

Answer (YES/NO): NO